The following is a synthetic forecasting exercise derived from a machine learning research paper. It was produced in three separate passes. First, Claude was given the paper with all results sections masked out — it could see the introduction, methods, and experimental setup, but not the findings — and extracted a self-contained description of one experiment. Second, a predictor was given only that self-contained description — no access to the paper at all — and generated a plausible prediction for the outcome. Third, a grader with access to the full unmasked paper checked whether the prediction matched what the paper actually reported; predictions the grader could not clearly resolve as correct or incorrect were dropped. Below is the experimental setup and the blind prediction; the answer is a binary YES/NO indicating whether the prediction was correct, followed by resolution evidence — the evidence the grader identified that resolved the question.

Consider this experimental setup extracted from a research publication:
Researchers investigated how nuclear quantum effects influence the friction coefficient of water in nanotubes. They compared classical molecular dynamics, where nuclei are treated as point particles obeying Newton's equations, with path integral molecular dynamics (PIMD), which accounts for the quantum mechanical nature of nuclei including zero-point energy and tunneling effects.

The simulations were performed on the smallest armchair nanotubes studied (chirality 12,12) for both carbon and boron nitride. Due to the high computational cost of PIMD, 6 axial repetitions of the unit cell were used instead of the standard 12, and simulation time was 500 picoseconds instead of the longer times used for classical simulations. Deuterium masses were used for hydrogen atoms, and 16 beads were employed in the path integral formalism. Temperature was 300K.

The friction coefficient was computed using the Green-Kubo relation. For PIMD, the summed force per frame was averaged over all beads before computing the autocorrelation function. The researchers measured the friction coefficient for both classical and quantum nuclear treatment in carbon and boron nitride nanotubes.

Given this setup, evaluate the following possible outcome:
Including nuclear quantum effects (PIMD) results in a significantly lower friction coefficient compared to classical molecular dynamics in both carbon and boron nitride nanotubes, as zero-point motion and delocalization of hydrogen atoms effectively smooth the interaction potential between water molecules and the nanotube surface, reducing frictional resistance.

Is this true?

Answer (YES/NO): NO